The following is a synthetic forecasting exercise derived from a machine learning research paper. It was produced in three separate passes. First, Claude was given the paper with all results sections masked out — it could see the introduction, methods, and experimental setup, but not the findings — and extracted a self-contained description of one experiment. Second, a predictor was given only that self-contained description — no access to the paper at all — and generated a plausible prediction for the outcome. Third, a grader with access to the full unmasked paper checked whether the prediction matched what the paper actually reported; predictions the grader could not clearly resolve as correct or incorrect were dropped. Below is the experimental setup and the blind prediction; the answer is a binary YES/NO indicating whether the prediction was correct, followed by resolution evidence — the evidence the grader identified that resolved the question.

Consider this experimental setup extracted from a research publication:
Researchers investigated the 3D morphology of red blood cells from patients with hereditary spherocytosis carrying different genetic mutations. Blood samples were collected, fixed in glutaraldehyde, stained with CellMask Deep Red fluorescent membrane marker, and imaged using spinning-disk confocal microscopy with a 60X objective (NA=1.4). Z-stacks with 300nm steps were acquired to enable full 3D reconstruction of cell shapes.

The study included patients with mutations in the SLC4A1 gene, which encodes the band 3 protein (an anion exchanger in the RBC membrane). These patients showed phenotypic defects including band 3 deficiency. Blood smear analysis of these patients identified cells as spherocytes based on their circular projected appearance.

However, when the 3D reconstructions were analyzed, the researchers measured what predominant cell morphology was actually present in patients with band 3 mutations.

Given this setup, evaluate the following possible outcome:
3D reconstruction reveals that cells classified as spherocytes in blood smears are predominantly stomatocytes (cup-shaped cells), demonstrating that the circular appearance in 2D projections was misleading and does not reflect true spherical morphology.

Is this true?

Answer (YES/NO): YES